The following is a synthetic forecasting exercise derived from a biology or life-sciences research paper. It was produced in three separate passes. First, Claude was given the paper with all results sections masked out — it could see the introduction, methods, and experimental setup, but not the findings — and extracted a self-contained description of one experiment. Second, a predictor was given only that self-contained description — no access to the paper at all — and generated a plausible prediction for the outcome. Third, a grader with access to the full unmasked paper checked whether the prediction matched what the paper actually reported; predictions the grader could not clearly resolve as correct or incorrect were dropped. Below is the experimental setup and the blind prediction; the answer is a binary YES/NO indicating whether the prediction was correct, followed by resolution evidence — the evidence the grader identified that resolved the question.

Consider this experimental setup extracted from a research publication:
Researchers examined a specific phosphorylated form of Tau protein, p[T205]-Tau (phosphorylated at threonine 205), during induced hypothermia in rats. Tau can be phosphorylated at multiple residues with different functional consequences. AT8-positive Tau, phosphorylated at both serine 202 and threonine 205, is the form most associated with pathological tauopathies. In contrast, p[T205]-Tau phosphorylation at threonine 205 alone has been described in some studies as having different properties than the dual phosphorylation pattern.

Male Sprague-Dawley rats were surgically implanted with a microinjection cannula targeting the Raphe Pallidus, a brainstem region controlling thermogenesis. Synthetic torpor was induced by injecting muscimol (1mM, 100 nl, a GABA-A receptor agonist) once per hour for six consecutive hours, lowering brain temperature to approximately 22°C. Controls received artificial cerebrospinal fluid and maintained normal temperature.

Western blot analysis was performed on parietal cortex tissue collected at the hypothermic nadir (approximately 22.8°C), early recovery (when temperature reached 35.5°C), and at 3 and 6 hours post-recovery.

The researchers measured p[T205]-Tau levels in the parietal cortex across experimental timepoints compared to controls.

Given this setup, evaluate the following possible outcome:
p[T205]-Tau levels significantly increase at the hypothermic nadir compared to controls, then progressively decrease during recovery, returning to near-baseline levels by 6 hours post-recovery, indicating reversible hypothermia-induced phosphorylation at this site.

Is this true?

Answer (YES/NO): NO